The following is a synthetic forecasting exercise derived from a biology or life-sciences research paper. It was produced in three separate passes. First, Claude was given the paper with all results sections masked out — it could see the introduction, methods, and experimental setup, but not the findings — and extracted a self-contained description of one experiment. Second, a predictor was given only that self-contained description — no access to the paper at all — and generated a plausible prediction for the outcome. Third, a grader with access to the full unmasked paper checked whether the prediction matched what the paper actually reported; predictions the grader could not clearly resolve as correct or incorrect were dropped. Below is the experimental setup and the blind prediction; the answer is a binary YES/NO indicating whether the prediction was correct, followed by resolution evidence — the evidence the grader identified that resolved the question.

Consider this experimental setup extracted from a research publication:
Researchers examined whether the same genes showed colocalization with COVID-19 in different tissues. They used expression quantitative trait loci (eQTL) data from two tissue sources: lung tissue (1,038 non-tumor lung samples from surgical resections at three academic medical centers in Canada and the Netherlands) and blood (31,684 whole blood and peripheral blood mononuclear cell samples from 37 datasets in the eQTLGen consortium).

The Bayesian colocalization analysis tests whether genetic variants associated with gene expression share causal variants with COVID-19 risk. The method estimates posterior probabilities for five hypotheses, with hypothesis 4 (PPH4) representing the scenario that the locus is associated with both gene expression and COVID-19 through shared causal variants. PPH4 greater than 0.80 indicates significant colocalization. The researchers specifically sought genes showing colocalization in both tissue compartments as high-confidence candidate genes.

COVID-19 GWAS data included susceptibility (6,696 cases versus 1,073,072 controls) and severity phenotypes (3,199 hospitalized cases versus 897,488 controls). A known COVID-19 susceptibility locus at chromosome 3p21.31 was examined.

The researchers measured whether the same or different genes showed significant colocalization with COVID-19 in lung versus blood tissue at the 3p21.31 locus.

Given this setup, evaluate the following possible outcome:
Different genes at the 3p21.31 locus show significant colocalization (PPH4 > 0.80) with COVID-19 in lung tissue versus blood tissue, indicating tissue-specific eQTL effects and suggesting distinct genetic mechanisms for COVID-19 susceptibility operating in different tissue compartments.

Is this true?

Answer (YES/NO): NO